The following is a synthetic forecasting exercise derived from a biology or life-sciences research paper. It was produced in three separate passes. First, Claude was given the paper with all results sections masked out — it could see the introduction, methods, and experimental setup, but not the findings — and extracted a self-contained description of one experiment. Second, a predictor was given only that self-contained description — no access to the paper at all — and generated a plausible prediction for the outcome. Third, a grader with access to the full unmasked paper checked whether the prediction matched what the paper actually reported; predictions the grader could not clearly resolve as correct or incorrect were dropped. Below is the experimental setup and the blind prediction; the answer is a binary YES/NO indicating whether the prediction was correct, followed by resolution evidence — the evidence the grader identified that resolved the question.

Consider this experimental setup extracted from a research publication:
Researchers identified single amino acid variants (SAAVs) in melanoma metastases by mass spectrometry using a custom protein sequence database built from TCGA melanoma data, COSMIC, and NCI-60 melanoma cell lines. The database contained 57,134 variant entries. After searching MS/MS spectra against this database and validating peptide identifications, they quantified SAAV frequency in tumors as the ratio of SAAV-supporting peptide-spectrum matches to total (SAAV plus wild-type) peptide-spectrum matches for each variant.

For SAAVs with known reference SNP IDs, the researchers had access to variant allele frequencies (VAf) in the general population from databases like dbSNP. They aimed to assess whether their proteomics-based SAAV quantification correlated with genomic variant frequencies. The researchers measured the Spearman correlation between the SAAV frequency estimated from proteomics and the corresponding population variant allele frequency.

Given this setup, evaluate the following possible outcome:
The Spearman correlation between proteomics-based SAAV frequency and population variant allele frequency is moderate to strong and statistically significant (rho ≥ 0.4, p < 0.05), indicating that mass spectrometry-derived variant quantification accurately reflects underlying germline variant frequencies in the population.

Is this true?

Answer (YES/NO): YES